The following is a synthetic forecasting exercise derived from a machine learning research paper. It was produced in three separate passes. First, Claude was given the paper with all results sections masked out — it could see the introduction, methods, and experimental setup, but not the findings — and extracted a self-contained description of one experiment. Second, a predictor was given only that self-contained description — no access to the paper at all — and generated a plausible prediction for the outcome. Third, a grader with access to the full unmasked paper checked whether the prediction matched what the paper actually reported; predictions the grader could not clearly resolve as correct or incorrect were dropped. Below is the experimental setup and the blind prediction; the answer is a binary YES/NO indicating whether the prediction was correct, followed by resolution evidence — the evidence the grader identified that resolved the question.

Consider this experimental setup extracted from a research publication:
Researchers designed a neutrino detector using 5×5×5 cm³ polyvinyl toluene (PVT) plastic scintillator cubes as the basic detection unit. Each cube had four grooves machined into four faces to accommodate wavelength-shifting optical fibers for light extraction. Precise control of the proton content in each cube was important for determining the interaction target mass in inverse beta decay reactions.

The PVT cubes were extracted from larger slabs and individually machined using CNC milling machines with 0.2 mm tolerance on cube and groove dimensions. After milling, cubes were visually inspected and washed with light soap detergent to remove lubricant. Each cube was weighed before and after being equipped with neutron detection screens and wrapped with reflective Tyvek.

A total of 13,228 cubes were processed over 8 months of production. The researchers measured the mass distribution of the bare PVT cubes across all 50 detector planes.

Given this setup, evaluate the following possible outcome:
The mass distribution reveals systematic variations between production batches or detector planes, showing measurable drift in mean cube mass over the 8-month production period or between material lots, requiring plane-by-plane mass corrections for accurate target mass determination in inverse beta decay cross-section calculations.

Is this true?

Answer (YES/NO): NO